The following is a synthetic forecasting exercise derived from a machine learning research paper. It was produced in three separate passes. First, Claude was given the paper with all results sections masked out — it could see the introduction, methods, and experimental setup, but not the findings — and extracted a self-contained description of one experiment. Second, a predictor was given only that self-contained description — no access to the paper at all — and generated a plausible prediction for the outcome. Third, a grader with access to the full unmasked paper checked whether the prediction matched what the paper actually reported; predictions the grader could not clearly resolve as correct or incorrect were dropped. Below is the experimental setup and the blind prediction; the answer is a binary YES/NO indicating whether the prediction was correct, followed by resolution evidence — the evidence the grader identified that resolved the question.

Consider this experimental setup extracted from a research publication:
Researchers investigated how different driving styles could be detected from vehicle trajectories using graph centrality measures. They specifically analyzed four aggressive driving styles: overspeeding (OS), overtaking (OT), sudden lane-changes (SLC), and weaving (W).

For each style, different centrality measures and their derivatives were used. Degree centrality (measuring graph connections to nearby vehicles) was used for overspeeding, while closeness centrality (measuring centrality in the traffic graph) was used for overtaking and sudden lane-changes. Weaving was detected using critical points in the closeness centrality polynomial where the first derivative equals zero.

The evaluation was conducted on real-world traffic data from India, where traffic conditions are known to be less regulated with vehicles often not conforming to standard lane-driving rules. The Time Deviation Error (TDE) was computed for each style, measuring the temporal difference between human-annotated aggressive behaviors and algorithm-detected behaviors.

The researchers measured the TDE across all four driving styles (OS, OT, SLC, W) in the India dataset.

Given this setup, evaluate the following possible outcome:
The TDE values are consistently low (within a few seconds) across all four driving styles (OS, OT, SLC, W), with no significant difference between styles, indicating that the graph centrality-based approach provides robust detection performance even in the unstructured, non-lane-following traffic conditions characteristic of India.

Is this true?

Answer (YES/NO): YES